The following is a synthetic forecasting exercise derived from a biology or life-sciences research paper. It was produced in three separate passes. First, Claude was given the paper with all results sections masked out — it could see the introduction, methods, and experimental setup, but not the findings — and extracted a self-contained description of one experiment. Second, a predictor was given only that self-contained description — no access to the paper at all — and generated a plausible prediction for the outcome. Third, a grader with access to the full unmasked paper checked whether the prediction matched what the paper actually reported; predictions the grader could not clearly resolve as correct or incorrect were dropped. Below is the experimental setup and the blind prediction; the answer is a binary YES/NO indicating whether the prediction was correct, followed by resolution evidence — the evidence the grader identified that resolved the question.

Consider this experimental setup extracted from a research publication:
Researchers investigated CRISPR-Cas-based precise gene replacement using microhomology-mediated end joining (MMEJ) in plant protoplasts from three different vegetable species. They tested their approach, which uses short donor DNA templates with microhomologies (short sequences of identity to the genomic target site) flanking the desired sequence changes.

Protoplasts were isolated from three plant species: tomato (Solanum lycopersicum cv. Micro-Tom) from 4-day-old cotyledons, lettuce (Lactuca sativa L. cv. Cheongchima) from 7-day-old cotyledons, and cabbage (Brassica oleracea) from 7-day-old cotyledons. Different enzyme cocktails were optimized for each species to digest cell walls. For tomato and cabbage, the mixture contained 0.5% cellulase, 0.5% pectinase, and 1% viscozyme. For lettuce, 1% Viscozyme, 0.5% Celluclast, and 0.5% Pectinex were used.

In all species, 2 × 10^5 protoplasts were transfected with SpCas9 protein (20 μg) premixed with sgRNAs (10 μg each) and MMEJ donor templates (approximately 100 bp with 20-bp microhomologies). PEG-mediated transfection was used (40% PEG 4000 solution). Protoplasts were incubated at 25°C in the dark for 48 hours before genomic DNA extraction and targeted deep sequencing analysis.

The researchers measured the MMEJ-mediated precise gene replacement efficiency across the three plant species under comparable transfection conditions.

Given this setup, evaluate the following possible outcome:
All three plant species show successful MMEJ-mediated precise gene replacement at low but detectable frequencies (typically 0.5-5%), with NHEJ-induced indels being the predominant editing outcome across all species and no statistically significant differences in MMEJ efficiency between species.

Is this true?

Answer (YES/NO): NO